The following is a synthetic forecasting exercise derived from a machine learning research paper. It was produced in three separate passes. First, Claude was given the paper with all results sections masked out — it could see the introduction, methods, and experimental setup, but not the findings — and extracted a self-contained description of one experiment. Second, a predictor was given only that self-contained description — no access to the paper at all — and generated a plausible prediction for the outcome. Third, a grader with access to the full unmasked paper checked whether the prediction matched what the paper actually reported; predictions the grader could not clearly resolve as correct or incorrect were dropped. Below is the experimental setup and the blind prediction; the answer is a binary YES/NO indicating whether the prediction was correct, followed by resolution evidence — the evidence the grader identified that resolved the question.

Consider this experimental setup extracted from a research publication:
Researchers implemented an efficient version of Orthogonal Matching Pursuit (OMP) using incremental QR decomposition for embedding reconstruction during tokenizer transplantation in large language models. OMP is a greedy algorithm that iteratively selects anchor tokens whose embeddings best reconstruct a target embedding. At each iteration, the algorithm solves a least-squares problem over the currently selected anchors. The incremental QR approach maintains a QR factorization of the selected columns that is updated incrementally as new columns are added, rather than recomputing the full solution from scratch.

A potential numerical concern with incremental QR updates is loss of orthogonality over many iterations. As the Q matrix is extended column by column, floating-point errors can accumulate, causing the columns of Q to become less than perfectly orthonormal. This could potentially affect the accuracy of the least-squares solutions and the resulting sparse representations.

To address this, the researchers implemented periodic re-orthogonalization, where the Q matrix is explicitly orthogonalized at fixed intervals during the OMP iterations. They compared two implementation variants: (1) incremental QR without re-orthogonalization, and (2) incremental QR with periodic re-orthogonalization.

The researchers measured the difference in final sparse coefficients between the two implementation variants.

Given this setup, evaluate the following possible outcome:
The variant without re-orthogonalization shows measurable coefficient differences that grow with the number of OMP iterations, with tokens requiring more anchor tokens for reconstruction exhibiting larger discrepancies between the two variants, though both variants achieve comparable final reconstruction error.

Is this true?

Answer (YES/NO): NO